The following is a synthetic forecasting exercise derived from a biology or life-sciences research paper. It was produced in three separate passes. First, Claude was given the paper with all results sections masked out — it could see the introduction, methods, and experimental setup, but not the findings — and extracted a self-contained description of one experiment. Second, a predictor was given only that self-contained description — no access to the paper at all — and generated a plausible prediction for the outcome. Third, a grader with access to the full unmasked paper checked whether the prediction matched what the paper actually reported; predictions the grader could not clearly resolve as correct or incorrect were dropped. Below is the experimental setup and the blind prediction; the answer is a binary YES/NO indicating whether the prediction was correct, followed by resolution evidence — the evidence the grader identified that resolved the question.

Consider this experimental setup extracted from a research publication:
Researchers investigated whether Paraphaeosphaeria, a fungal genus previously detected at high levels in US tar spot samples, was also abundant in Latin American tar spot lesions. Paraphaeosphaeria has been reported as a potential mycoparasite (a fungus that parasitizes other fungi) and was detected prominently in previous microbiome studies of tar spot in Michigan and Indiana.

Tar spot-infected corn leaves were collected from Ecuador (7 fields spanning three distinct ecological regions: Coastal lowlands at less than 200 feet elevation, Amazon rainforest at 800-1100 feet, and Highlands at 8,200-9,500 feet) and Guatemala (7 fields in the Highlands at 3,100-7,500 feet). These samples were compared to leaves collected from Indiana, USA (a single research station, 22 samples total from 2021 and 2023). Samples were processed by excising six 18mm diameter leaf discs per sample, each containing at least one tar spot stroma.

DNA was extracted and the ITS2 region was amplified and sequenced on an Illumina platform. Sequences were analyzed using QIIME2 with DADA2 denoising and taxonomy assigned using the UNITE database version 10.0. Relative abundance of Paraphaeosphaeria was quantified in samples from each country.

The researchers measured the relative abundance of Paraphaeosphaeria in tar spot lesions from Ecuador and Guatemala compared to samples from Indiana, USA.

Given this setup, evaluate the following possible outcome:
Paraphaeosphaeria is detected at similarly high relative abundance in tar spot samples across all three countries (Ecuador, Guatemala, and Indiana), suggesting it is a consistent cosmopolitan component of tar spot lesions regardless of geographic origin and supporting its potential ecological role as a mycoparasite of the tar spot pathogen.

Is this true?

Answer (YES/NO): NO